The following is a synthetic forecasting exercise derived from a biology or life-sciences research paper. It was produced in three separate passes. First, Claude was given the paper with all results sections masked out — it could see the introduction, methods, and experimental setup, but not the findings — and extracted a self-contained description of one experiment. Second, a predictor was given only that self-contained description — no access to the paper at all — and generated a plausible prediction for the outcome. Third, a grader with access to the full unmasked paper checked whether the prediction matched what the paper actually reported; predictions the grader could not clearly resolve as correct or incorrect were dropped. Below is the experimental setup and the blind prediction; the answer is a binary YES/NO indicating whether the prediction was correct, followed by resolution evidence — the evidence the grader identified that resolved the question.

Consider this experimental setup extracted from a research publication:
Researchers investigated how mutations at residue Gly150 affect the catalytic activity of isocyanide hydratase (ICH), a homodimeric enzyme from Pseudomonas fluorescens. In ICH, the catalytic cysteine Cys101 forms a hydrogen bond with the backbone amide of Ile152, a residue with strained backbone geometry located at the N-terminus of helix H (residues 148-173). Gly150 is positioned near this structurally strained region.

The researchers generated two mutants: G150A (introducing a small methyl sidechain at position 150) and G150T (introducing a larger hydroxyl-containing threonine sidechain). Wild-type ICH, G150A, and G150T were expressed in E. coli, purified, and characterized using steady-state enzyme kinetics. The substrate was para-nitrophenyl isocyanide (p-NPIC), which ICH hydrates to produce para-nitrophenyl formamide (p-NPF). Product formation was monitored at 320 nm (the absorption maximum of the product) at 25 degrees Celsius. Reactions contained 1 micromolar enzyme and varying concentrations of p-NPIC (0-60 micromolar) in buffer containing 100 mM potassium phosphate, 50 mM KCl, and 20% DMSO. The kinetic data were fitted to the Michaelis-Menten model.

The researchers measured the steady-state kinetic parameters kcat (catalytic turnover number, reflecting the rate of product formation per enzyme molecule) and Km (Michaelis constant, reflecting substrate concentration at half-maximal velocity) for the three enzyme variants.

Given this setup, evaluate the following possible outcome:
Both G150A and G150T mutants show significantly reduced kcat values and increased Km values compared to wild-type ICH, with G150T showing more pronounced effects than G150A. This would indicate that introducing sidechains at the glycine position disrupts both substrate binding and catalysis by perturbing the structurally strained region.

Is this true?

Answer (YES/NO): NO